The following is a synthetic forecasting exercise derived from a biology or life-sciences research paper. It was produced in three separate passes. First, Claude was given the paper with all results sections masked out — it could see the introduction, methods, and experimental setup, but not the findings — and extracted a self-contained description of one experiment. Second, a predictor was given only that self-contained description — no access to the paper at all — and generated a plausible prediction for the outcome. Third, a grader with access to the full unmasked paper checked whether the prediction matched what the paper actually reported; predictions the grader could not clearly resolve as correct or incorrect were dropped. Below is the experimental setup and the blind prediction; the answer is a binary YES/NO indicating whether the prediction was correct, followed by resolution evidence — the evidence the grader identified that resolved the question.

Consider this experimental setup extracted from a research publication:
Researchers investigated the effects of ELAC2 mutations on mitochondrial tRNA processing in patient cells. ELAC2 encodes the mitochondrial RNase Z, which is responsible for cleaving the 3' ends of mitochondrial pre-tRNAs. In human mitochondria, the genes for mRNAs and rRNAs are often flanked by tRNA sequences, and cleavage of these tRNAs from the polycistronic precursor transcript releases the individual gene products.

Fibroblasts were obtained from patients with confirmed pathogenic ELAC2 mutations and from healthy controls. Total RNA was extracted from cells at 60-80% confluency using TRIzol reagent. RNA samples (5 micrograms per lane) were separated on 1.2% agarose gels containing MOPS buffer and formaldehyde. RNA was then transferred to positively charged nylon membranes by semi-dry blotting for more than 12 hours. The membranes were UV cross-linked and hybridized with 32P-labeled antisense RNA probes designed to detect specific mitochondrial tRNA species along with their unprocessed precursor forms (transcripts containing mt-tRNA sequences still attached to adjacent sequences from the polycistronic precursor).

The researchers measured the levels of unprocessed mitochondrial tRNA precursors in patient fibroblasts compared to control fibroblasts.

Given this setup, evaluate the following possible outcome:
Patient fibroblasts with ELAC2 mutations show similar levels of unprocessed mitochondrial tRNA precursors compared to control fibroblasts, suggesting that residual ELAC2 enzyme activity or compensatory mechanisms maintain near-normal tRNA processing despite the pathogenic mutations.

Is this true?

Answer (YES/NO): NO